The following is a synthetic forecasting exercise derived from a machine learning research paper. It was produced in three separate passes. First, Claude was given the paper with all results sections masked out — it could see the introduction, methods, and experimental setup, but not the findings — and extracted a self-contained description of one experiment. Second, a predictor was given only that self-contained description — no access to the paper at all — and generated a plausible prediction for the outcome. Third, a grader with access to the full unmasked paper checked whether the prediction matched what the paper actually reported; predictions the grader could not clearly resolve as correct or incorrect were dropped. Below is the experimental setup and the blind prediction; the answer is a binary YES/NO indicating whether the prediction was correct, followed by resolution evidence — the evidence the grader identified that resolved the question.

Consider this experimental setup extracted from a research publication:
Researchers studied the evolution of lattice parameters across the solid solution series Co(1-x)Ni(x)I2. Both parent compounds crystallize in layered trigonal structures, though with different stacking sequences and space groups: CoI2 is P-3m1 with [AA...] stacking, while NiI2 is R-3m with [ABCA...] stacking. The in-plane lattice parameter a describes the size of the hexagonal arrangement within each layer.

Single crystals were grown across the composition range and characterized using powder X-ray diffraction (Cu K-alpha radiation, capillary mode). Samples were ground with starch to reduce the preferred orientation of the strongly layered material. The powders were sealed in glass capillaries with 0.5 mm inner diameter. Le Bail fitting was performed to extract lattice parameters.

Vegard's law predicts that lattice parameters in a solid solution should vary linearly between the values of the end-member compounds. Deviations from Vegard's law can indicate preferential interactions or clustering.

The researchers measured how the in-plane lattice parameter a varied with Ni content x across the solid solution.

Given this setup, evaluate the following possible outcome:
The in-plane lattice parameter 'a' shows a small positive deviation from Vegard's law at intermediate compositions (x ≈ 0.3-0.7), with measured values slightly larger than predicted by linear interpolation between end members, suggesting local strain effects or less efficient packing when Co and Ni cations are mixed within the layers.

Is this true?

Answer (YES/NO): NO